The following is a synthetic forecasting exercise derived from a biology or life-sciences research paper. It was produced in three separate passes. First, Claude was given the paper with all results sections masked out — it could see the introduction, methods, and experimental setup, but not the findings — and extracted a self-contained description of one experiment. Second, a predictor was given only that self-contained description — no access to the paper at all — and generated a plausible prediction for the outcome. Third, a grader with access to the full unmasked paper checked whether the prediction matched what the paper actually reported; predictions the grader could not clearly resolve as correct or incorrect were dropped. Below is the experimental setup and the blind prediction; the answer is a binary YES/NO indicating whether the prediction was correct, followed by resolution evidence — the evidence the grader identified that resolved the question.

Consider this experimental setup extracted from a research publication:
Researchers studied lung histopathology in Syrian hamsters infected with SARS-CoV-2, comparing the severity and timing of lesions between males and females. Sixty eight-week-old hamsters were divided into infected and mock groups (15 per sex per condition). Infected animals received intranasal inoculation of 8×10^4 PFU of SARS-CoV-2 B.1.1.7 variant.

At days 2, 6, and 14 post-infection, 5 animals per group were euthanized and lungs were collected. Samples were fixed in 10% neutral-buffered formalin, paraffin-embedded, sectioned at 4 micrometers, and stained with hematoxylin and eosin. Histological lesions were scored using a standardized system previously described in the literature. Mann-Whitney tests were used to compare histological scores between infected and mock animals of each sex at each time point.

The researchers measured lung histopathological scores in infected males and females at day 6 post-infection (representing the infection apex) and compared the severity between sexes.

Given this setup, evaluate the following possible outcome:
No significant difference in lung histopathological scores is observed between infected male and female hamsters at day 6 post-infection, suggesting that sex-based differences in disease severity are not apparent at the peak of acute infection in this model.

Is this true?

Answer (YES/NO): YES